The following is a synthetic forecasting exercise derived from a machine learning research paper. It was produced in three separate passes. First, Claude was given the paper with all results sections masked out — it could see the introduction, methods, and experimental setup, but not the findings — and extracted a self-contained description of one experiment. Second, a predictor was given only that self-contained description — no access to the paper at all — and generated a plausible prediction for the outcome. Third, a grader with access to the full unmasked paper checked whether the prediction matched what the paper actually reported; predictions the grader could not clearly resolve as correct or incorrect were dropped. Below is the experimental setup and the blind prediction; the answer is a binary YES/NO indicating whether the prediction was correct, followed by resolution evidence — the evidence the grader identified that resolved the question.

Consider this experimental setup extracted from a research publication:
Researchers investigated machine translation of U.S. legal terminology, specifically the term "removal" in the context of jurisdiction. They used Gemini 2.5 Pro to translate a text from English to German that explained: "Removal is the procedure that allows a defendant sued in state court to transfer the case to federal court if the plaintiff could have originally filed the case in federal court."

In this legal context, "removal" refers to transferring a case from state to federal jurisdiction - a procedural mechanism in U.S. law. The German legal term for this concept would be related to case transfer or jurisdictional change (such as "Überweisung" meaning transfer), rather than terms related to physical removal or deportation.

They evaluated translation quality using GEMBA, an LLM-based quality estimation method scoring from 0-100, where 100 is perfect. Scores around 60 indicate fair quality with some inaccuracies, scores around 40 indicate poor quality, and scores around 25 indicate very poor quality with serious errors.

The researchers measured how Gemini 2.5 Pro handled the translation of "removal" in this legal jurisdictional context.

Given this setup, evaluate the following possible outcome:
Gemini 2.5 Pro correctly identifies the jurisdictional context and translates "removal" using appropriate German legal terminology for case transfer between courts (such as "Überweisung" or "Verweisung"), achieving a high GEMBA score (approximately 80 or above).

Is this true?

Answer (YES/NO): NO